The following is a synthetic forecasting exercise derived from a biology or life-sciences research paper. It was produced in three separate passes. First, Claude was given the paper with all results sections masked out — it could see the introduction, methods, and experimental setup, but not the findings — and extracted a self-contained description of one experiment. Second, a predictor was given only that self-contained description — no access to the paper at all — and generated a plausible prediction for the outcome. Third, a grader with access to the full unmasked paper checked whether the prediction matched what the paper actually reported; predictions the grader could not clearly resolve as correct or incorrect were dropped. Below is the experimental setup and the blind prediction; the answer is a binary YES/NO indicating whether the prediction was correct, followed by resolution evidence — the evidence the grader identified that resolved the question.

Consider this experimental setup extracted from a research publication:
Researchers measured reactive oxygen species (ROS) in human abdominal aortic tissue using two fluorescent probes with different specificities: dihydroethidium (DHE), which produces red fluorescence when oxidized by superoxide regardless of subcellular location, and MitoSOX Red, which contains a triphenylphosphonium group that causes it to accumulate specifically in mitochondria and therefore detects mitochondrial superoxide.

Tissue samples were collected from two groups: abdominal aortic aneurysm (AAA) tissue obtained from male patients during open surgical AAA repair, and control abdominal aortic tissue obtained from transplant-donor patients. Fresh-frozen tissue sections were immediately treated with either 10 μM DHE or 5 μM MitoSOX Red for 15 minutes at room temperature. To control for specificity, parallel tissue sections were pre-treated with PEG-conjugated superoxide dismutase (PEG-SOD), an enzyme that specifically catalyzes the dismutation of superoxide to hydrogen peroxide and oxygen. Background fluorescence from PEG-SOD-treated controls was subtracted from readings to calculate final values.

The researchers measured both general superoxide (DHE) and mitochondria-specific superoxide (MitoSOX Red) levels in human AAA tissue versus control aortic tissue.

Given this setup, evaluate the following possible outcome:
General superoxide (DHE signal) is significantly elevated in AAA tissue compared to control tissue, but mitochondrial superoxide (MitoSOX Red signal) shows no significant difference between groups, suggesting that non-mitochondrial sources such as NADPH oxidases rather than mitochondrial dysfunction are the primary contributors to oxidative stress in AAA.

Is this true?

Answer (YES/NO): NO